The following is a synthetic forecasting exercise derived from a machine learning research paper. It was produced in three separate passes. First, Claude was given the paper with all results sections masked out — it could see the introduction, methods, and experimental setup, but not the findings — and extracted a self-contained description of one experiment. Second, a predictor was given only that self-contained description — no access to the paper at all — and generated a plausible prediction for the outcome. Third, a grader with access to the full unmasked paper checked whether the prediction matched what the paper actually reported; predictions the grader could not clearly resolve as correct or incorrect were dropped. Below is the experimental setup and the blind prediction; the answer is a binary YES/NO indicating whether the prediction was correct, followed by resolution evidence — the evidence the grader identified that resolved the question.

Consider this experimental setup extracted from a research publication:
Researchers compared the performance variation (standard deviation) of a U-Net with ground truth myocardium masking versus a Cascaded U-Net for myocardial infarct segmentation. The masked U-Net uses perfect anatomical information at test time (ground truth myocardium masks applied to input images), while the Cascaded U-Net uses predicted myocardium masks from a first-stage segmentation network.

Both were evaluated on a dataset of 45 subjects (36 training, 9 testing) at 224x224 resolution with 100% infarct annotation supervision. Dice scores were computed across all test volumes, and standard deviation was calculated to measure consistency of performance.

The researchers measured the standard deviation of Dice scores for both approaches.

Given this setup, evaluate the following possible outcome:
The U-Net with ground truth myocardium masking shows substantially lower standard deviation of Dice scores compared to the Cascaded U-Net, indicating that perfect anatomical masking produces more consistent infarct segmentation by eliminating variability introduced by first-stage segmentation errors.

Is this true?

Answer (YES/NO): YES